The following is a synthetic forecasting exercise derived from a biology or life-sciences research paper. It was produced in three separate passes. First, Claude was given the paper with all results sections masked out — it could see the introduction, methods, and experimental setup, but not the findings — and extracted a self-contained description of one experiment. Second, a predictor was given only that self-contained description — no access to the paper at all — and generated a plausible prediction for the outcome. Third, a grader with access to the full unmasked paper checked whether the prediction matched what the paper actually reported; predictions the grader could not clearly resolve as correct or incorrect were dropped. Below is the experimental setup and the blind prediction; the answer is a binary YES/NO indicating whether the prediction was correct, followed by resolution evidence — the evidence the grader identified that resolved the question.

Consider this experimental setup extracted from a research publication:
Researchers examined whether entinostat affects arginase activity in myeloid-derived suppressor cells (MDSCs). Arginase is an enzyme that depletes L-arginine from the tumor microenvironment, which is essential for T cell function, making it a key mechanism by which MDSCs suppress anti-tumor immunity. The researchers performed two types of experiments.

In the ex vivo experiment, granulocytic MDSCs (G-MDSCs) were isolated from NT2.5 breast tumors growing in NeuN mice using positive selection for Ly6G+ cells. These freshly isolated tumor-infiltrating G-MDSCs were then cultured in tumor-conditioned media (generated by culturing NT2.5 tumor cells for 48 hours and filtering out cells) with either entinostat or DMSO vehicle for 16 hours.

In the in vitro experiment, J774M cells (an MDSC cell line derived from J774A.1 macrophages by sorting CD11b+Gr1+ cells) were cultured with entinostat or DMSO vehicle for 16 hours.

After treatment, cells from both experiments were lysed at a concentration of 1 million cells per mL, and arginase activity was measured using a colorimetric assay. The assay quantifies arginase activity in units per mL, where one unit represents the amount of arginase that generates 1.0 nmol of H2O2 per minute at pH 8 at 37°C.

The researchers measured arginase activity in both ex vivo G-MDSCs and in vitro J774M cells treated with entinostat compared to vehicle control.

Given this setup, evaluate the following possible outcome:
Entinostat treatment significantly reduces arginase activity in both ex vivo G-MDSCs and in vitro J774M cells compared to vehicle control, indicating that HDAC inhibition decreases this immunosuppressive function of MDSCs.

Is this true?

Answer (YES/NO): YES